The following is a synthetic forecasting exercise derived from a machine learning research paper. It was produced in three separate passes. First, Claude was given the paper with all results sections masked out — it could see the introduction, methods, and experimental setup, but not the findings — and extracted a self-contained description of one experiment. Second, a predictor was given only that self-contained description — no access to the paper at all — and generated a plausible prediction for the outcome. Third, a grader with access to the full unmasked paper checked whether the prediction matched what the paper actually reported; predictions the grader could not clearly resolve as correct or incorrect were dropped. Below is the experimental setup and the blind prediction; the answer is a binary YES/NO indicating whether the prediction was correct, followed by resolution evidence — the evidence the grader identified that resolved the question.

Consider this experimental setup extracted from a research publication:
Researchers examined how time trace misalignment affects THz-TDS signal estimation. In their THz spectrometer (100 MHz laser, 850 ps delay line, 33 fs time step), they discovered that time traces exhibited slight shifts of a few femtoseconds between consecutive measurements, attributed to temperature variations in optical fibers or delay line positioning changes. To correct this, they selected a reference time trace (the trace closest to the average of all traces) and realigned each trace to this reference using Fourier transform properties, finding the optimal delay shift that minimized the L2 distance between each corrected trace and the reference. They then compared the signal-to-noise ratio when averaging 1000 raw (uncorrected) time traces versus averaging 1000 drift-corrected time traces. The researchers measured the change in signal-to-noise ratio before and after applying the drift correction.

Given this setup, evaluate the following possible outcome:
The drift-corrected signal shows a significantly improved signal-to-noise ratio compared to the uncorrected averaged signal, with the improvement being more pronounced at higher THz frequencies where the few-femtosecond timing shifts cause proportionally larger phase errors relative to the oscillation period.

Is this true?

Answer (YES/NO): YES